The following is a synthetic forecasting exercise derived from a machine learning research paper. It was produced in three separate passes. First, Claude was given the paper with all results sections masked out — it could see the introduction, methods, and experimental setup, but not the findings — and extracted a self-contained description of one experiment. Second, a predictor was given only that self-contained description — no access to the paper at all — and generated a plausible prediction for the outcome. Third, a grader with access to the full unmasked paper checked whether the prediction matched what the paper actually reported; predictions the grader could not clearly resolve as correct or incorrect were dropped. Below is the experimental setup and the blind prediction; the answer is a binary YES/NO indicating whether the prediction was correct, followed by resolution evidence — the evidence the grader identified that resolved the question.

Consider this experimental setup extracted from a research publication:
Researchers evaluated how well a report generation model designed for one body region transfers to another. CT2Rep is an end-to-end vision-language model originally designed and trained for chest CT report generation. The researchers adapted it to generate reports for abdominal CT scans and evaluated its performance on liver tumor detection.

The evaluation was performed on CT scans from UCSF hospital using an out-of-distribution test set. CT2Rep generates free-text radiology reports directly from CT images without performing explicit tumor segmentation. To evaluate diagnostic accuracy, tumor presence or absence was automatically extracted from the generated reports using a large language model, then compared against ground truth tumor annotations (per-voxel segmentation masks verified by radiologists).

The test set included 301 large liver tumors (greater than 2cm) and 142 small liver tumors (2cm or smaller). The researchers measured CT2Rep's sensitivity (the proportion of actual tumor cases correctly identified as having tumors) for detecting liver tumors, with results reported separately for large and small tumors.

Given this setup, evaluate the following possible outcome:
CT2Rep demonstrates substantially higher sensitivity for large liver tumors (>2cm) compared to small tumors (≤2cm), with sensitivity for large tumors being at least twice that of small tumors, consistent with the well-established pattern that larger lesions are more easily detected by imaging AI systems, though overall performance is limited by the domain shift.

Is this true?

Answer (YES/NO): NO